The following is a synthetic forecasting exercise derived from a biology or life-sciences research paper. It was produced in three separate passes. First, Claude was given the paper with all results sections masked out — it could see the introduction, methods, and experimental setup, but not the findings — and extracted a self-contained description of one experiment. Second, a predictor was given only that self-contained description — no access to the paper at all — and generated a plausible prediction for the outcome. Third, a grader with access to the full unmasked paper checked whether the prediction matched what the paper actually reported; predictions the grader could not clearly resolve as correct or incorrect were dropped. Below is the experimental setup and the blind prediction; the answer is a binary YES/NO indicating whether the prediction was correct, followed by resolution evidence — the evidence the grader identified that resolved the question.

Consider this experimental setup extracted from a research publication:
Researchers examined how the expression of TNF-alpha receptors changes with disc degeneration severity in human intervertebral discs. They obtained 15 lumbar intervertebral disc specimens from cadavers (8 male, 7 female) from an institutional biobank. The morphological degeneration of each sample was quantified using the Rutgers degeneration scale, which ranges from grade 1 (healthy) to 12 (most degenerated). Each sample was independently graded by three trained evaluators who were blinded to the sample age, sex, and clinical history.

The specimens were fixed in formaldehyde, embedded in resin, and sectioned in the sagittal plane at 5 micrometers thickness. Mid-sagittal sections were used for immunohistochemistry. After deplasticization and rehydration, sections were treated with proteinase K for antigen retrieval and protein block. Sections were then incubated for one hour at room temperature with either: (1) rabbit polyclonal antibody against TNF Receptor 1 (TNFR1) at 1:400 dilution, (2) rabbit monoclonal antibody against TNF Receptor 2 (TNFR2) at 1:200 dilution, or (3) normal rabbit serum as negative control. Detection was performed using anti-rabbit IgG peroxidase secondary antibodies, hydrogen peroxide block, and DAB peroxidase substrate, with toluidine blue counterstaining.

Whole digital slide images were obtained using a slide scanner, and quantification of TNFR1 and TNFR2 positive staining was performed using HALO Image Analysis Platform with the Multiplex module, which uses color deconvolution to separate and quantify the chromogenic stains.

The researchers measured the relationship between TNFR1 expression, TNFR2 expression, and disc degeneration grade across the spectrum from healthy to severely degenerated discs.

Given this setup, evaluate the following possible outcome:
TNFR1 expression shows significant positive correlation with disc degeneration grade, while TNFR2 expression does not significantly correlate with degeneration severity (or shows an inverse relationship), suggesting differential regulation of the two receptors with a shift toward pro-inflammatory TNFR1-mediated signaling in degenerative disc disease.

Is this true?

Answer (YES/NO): YES